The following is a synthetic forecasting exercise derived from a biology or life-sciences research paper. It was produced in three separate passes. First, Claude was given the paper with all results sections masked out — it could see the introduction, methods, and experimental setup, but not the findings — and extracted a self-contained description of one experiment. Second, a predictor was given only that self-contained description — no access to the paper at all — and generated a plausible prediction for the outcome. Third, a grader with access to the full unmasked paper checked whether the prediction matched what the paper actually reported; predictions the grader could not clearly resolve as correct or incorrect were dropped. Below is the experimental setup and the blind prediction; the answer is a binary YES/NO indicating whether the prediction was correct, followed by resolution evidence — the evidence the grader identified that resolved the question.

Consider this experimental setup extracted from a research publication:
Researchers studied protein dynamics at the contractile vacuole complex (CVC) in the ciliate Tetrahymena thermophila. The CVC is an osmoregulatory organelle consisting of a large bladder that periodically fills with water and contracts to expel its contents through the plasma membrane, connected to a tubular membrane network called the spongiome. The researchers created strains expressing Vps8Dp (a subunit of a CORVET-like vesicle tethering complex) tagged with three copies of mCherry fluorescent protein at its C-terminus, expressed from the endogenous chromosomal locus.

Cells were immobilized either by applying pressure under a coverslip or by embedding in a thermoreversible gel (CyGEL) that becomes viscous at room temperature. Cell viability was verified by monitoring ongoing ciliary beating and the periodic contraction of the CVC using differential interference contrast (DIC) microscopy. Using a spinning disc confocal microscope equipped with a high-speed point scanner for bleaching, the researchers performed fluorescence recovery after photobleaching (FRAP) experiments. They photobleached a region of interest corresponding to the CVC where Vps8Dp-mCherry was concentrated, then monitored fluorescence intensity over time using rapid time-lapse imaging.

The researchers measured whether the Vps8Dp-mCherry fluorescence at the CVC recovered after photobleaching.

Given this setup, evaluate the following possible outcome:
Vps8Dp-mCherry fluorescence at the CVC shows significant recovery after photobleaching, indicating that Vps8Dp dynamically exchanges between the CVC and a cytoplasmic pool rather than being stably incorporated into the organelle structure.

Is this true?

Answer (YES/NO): YES